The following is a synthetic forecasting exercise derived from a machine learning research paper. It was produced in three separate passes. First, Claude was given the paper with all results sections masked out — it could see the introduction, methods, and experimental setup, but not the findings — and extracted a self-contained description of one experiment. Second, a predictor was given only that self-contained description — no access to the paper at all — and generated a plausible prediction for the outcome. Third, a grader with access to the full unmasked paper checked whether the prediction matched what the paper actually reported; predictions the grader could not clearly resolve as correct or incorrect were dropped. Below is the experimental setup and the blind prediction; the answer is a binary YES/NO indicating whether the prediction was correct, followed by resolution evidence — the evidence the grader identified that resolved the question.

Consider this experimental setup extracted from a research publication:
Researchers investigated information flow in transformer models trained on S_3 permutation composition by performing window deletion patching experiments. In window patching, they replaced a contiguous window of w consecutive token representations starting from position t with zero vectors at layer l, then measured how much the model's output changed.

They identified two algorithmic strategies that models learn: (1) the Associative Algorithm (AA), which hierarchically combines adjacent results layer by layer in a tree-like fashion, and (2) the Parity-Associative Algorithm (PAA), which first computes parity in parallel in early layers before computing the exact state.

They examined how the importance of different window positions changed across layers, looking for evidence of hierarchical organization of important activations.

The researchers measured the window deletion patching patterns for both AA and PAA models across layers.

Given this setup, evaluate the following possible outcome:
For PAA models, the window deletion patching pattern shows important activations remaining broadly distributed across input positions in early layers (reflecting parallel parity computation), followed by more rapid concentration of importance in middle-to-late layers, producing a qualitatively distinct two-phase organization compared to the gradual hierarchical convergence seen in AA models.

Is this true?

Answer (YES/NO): NO